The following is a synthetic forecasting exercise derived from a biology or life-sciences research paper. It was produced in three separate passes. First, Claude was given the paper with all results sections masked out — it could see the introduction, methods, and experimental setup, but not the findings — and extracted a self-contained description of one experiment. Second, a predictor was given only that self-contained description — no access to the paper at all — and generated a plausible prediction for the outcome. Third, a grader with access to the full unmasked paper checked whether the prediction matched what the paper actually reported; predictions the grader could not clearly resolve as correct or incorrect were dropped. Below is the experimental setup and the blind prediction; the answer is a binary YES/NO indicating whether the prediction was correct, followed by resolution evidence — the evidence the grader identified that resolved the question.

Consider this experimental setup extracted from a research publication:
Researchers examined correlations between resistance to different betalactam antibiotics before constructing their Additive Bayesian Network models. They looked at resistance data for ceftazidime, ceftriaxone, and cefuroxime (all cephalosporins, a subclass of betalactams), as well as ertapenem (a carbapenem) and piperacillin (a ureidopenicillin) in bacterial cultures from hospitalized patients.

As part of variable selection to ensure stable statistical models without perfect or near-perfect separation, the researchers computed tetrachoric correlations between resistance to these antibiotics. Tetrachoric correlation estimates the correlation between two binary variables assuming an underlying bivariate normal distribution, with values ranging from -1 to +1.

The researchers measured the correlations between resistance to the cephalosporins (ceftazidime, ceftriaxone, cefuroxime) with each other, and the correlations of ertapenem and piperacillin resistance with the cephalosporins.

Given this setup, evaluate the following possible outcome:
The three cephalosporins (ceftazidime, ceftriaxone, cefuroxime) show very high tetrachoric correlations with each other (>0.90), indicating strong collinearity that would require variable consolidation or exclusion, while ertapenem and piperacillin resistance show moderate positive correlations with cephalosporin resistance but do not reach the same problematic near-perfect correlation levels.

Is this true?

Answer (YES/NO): NO